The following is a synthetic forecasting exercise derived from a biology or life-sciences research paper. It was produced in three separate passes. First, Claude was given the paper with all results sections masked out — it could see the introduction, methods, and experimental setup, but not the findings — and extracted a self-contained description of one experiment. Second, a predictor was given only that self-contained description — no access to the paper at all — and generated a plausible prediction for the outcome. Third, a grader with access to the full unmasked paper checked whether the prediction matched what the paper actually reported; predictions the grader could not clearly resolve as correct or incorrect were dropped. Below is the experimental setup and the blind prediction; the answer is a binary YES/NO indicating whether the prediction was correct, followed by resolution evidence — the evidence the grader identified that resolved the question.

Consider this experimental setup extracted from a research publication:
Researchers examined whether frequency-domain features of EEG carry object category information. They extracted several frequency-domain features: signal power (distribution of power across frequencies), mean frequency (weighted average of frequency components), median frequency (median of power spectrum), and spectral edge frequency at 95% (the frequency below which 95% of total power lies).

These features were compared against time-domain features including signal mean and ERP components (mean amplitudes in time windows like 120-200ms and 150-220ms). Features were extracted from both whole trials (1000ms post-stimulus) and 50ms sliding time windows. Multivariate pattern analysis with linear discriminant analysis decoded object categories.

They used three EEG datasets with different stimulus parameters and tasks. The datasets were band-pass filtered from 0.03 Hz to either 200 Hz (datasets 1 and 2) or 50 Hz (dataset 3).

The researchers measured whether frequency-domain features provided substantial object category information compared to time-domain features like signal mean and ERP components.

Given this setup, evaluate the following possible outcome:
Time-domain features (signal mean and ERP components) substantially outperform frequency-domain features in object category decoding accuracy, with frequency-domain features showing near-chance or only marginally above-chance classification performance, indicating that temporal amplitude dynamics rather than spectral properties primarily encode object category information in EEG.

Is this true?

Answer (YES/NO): NO